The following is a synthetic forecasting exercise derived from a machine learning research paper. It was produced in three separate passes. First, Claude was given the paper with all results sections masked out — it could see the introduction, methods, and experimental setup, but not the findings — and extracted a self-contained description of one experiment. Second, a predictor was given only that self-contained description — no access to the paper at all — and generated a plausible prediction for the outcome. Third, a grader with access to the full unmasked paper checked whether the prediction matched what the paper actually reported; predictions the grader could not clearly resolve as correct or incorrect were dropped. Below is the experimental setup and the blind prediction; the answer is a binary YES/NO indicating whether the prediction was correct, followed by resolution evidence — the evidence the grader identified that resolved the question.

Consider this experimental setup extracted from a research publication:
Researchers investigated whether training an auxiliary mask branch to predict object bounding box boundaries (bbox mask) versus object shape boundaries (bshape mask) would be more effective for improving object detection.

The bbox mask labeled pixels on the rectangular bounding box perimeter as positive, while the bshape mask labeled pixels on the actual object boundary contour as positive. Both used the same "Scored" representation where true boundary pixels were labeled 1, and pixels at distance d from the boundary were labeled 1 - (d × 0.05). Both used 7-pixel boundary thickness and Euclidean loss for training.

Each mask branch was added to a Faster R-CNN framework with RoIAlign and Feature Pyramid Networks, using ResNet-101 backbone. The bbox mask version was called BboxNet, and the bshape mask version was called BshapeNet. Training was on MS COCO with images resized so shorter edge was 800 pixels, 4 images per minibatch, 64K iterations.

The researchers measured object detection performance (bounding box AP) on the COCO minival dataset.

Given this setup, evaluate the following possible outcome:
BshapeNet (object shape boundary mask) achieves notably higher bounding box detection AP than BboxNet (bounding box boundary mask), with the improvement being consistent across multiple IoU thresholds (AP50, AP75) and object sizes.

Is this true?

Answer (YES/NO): YES